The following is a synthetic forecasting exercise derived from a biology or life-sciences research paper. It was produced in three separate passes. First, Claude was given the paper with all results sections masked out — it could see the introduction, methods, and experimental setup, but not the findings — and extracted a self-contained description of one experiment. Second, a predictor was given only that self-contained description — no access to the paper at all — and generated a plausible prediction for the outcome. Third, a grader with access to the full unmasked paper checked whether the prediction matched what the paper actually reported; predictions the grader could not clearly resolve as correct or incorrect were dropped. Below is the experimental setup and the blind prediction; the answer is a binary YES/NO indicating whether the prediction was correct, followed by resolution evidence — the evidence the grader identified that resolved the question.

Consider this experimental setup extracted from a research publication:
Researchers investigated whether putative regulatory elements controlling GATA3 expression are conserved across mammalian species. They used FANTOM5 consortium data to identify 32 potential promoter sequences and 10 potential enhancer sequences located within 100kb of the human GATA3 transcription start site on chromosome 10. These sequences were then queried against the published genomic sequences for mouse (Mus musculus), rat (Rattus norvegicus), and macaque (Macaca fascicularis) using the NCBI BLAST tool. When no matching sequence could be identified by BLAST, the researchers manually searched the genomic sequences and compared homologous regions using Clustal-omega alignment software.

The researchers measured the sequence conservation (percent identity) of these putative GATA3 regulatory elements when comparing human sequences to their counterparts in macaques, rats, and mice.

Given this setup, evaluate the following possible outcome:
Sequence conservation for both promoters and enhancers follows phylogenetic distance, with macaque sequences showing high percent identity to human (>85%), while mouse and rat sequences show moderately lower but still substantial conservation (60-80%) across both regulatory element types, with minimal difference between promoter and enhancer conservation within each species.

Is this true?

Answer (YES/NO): NO